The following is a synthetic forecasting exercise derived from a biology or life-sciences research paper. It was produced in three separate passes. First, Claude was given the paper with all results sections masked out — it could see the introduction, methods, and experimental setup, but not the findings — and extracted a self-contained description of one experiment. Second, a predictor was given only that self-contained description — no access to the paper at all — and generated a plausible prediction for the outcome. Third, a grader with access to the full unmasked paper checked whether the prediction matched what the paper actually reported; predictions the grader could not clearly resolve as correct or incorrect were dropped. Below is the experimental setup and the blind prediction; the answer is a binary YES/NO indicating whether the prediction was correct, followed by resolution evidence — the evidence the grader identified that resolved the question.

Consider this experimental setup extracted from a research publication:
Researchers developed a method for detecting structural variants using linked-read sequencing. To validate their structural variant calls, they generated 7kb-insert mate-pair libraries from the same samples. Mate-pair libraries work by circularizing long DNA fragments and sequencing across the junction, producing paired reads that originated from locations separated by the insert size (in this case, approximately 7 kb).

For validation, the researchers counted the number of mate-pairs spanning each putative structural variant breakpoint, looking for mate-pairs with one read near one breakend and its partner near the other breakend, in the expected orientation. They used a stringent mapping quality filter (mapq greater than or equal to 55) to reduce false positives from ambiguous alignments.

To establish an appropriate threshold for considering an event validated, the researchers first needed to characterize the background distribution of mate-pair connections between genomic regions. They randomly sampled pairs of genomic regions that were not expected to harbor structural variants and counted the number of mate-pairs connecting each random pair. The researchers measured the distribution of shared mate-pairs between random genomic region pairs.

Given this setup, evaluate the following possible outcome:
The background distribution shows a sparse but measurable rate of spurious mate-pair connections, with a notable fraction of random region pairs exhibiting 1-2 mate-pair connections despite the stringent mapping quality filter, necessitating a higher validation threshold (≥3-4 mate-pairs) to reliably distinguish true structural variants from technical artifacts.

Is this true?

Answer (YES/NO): NO